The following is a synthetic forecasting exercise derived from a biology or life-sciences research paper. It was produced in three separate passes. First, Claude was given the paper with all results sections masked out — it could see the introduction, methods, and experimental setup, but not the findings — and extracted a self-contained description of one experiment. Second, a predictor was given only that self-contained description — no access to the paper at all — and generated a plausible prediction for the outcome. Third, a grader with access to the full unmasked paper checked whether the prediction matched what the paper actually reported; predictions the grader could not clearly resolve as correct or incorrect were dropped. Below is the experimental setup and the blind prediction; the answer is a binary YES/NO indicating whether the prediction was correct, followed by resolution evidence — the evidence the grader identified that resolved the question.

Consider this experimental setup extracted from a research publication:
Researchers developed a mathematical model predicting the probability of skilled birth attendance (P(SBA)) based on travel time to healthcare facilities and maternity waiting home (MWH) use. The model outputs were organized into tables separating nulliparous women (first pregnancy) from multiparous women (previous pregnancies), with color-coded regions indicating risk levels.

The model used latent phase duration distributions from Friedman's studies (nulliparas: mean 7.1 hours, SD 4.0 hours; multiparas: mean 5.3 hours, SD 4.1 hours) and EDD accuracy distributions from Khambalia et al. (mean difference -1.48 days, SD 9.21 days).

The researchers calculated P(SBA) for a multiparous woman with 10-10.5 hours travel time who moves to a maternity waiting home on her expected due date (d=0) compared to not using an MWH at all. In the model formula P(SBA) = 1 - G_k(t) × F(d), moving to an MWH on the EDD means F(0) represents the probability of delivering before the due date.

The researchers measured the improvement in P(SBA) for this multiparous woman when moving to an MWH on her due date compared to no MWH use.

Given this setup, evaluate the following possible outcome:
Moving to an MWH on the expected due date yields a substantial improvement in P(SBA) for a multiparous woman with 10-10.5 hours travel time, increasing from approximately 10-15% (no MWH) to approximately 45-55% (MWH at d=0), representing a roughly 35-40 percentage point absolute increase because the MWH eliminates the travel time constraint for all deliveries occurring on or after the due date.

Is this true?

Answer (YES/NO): NO